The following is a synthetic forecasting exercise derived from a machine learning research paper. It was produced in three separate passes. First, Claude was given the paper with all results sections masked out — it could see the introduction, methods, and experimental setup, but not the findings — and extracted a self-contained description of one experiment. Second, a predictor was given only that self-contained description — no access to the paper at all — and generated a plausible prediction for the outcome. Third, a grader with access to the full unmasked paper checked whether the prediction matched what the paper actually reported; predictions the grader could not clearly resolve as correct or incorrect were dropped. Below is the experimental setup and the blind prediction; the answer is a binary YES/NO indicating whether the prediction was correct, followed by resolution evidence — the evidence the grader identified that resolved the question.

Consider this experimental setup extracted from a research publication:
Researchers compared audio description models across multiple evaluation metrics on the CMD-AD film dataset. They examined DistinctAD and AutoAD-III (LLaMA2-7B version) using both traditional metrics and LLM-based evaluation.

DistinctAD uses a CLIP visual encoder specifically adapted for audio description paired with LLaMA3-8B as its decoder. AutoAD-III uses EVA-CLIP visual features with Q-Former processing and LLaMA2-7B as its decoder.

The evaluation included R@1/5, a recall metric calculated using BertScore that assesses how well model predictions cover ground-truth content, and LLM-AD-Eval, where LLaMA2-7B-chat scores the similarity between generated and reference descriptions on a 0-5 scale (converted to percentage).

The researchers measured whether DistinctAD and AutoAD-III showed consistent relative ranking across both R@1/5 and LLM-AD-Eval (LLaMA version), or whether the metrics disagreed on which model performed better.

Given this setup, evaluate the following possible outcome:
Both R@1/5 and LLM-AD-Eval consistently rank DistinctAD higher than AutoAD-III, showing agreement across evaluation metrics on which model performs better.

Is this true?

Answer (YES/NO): NO